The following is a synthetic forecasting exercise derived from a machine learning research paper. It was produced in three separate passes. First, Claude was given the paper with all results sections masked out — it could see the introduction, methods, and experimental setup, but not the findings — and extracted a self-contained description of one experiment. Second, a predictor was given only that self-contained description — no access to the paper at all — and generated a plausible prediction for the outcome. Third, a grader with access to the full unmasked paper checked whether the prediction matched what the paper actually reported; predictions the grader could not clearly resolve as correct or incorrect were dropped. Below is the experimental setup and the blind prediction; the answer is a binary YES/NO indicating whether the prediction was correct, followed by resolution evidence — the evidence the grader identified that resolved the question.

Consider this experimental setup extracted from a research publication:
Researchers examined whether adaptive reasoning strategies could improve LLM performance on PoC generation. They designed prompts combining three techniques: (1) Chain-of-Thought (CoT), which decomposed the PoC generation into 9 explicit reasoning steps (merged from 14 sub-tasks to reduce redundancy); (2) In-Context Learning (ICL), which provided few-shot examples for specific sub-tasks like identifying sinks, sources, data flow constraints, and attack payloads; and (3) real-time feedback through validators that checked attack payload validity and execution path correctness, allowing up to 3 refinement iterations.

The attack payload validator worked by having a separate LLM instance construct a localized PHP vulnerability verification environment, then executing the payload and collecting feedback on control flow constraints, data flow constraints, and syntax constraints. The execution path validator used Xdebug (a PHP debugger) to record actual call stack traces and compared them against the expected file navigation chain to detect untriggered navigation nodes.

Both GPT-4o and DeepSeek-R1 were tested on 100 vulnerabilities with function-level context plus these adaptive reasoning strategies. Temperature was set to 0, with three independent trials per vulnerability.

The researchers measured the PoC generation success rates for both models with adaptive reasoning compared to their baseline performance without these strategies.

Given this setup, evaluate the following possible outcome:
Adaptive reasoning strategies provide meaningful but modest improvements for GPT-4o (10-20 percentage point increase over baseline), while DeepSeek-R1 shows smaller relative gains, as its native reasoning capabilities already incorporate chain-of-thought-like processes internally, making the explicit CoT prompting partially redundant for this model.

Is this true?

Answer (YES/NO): NO